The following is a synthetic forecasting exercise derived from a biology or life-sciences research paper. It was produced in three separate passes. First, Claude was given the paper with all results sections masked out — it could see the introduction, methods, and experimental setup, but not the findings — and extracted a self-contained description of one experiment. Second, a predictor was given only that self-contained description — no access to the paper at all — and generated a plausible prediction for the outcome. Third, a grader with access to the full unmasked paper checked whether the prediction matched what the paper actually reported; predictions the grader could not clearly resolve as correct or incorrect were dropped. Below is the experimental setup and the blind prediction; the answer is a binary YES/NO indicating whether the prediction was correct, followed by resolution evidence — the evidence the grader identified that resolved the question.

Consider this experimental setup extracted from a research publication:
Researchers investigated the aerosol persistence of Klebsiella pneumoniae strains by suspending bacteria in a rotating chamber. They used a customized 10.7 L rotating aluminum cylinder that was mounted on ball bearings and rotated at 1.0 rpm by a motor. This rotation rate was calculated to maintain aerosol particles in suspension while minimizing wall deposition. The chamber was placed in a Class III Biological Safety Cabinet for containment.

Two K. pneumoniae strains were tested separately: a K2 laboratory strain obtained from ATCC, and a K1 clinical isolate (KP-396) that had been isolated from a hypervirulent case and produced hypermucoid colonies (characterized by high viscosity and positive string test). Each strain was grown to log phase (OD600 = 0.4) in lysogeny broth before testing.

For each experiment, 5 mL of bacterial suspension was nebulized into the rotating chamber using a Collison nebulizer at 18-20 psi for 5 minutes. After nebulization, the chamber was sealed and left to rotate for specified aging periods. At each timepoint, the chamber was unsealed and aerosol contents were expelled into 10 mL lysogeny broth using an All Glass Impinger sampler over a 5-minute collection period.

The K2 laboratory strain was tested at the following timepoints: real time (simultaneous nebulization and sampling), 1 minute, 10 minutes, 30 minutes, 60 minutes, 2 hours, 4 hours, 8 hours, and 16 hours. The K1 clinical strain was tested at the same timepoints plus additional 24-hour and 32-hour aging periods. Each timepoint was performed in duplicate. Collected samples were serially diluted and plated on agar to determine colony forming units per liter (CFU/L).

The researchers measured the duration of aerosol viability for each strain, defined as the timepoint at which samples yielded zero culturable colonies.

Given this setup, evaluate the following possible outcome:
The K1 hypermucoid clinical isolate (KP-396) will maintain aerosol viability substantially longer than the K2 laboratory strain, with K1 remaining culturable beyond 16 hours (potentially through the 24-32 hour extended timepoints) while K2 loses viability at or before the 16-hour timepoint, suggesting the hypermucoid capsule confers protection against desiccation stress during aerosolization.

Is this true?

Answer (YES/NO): YES